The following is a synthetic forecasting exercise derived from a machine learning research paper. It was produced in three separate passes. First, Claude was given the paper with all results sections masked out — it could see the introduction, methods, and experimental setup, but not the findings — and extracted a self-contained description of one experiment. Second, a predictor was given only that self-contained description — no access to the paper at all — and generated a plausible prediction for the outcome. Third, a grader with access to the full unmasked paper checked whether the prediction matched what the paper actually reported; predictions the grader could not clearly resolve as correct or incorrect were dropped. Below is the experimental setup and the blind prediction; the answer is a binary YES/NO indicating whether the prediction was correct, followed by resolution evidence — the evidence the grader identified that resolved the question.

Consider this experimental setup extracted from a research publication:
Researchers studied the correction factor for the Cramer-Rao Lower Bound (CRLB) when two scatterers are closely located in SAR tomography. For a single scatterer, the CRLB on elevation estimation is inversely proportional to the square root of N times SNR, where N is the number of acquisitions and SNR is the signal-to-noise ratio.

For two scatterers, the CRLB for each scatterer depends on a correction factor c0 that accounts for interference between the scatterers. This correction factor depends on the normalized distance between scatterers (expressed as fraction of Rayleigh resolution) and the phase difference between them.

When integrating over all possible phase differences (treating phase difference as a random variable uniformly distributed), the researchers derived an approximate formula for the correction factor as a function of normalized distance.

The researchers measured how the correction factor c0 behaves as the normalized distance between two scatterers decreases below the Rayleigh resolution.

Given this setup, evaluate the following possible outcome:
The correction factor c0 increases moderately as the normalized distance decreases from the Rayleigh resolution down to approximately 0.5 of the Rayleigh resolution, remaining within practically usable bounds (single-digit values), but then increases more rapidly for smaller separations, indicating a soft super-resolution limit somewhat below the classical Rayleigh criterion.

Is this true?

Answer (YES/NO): NO